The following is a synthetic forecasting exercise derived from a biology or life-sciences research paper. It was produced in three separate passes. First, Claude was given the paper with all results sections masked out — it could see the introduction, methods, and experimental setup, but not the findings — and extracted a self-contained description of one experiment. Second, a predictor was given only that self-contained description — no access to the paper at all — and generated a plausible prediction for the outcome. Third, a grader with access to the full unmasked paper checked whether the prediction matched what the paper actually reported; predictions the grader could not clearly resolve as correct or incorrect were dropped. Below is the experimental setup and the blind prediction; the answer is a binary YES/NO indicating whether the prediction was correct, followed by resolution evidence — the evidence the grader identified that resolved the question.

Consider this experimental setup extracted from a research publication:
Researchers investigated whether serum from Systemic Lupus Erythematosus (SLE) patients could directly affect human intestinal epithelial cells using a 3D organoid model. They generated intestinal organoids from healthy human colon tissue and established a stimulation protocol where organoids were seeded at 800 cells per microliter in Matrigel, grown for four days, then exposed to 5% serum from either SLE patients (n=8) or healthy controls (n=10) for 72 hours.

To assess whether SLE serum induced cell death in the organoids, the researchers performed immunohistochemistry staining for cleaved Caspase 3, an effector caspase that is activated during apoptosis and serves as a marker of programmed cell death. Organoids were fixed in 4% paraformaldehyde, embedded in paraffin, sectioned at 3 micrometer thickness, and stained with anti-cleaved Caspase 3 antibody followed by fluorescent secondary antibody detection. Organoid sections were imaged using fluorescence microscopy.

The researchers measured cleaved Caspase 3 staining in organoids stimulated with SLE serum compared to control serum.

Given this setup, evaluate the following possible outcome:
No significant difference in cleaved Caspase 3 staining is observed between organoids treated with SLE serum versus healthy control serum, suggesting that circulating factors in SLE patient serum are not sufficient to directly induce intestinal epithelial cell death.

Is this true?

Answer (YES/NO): YES